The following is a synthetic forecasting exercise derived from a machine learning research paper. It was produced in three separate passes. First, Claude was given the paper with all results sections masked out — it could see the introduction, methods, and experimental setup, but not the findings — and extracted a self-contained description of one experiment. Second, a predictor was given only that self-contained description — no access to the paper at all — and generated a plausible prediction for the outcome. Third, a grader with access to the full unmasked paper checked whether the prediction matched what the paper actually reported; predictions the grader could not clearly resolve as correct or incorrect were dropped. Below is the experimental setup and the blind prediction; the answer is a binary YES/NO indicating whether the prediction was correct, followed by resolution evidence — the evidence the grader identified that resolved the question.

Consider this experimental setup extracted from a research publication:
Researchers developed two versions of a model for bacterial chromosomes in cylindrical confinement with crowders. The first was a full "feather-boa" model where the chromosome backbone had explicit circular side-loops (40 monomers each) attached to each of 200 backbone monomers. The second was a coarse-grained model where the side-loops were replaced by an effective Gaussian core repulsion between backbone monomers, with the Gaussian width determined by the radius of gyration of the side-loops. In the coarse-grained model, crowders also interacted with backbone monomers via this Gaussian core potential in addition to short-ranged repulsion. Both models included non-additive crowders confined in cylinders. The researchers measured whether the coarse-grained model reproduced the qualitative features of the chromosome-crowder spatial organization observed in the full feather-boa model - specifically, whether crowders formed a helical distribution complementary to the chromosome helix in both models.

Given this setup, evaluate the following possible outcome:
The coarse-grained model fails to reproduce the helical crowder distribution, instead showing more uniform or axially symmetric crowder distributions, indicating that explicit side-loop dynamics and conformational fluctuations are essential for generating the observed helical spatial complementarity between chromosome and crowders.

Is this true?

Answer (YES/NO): NO